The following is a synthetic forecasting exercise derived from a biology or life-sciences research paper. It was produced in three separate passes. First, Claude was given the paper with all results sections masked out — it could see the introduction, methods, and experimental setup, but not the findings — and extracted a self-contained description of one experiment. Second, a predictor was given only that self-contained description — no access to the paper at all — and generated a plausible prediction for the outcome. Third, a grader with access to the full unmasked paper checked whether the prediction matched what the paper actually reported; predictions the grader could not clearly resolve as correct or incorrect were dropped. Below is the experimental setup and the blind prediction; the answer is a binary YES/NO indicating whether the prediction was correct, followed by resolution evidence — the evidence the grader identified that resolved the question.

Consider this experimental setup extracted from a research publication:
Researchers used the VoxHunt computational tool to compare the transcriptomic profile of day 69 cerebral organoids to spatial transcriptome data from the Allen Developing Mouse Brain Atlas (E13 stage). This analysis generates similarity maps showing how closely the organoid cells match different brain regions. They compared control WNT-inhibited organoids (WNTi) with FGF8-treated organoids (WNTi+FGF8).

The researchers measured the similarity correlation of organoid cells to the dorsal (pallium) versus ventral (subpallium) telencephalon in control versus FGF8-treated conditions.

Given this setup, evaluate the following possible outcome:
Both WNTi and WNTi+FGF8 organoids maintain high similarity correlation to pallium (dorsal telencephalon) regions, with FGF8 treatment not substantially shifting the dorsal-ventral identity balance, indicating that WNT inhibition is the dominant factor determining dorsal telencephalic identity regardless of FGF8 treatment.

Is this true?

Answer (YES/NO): NO